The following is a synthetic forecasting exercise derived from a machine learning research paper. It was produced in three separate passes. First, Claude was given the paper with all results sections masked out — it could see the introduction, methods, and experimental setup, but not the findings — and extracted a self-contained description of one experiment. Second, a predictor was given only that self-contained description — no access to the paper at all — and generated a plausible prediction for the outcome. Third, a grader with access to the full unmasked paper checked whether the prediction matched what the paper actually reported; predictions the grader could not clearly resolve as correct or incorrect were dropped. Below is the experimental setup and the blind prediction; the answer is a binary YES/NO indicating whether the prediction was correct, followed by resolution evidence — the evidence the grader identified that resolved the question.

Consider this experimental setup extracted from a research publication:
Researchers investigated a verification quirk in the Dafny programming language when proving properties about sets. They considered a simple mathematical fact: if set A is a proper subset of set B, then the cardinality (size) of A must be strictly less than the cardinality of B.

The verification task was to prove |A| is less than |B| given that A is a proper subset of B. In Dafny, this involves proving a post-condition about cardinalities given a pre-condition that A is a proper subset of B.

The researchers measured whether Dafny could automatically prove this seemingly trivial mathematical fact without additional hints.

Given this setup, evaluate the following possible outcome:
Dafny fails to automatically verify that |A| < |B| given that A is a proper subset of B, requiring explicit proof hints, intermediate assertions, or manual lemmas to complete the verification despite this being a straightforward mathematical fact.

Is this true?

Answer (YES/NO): YES